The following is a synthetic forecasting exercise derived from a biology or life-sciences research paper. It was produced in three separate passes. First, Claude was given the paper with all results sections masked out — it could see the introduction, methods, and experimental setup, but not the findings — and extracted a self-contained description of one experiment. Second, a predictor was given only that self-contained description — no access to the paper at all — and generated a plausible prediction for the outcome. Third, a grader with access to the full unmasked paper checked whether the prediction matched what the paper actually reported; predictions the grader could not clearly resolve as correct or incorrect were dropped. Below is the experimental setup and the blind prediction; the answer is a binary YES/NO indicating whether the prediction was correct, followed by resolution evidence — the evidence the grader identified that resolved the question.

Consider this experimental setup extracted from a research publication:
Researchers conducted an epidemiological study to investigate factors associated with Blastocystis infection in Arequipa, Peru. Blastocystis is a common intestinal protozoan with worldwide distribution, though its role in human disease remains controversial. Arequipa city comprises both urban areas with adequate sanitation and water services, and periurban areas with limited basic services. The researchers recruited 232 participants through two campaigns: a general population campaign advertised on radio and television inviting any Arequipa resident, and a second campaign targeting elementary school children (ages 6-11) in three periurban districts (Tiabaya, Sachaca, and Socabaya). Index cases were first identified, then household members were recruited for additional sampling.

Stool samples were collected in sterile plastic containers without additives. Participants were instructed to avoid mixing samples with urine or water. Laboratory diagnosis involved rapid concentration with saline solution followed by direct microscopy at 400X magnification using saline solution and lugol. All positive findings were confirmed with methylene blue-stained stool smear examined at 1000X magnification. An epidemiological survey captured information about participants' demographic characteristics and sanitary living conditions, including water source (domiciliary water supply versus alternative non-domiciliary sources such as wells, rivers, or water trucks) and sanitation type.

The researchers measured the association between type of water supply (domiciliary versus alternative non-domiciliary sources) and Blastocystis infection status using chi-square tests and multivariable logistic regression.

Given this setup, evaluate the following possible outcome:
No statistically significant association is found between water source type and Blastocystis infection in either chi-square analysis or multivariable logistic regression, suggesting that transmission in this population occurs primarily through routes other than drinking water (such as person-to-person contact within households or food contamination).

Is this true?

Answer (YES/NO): NO